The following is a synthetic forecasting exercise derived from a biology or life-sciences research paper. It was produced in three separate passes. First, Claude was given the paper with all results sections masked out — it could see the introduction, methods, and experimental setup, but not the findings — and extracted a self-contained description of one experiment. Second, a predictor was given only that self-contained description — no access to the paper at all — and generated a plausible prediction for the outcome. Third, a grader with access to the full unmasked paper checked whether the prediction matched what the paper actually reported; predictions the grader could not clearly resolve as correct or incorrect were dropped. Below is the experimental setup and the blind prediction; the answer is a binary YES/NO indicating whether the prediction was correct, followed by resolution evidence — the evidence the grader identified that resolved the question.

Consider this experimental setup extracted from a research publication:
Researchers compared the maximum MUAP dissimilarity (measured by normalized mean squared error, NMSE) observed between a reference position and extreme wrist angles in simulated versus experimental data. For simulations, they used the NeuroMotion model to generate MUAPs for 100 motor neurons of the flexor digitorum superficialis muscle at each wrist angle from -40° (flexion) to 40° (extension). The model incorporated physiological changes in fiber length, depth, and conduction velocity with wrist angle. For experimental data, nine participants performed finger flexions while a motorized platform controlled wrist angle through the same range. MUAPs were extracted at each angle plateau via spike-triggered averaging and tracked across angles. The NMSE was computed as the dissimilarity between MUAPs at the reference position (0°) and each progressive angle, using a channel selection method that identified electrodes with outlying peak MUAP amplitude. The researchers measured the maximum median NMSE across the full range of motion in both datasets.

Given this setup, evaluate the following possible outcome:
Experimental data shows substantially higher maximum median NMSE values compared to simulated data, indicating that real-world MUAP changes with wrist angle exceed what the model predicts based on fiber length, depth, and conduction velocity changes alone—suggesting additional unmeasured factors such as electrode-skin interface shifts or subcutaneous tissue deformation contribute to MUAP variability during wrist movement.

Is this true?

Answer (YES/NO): NO